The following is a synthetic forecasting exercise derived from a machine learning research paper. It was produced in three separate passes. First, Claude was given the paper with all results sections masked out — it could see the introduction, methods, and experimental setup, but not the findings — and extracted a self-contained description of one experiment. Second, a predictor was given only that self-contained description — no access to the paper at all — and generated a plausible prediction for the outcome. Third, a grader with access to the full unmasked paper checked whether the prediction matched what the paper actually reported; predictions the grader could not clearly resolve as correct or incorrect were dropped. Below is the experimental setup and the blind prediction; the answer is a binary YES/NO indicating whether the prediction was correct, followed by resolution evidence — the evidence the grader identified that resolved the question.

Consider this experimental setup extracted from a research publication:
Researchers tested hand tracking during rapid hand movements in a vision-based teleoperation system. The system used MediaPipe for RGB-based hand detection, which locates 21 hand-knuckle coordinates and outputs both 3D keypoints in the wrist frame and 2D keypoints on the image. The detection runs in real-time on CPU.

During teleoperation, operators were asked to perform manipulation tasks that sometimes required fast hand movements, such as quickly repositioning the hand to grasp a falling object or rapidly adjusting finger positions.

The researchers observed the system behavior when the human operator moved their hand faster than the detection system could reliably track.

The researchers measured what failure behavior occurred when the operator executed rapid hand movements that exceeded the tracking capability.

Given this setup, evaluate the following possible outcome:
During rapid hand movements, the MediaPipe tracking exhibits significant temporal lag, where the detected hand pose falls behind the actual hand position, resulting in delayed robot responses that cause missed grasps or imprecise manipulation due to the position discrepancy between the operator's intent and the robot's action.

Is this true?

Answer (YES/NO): NO